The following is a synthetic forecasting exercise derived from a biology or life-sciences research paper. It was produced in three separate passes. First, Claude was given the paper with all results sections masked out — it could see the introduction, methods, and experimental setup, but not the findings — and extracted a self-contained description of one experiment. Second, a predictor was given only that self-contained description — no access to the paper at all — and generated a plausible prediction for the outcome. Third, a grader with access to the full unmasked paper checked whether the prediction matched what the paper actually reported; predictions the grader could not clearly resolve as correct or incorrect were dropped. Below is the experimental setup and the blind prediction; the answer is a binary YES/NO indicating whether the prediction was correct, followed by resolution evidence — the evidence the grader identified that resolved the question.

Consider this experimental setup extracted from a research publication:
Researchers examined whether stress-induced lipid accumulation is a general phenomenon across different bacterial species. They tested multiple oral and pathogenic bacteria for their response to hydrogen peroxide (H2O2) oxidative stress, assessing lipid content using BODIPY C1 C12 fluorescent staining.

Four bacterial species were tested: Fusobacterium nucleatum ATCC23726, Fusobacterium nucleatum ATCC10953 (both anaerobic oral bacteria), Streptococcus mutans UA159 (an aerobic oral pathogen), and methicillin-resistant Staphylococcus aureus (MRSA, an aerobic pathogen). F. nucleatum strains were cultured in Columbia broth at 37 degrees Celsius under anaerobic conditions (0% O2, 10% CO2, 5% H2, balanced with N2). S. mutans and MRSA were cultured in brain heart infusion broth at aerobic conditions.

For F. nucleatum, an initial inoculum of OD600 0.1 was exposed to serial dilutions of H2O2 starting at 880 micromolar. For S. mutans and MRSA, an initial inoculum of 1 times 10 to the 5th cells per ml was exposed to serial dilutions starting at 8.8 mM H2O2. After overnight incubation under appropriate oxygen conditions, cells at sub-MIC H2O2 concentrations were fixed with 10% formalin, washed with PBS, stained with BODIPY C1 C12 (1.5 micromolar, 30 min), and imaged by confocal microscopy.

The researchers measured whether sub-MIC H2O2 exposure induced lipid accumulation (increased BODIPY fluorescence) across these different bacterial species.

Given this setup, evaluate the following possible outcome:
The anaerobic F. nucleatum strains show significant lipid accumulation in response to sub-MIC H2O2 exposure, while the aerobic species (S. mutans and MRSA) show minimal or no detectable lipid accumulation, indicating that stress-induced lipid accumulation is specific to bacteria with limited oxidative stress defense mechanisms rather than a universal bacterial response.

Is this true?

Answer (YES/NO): NO